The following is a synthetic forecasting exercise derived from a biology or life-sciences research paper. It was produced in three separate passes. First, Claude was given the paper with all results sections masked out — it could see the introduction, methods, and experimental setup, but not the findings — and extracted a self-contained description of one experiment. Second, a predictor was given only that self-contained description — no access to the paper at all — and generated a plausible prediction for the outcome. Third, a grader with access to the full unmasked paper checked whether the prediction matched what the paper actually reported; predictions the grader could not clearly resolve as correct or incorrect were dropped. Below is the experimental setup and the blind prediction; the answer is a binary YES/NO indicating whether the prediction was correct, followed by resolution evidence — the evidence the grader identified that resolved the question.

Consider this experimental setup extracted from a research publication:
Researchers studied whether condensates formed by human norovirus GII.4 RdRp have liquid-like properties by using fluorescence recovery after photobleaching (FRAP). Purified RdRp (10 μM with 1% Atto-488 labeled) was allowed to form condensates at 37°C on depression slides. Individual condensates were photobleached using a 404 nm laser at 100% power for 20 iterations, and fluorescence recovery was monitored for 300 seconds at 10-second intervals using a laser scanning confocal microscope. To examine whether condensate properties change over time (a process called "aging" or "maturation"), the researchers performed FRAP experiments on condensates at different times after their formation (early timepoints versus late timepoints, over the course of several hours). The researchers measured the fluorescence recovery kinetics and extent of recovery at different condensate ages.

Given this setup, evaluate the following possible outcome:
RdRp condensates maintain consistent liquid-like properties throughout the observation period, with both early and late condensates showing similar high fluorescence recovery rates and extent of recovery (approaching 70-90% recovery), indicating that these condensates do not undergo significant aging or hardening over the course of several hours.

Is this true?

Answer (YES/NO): NO